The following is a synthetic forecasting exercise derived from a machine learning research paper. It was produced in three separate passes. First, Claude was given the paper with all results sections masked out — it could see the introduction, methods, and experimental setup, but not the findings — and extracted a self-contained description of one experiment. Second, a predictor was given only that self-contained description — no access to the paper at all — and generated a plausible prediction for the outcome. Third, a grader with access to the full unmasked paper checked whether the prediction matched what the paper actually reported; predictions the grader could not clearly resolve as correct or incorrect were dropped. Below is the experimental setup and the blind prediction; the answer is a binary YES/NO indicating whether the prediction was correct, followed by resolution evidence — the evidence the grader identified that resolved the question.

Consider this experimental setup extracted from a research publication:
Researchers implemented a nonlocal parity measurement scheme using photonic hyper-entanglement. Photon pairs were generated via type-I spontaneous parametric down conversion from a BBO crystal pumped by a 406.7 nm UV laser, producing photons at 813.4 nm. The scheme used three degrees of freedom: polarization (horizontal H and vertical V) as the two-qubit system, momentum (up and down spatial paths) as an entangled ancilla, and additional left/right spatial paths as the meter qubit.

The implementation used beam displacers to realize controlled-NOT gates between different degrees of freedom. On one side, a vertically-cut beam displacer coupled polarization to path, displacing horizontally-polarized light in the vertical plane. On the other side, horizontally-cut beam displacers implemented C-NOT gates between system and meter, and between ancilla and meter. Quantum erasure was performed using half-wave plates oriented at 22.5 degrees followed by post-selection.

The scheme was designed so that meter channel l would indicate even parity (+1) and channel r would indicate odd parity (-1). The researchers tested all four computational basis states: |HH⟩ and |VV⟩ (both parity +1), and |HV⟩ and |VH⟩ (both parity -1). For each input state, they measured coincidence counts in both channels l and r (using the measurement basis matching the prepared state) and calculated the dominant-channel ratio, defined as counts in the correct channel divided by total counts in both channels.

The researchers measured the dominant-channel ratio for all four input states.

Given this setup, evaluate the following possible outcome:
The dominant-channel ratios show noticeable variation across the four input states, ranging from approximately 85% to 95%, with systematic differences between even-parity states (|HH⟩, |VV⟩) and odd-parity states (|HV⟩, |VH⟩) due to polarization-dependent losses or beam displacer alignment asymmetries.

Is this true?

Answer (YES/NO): NO